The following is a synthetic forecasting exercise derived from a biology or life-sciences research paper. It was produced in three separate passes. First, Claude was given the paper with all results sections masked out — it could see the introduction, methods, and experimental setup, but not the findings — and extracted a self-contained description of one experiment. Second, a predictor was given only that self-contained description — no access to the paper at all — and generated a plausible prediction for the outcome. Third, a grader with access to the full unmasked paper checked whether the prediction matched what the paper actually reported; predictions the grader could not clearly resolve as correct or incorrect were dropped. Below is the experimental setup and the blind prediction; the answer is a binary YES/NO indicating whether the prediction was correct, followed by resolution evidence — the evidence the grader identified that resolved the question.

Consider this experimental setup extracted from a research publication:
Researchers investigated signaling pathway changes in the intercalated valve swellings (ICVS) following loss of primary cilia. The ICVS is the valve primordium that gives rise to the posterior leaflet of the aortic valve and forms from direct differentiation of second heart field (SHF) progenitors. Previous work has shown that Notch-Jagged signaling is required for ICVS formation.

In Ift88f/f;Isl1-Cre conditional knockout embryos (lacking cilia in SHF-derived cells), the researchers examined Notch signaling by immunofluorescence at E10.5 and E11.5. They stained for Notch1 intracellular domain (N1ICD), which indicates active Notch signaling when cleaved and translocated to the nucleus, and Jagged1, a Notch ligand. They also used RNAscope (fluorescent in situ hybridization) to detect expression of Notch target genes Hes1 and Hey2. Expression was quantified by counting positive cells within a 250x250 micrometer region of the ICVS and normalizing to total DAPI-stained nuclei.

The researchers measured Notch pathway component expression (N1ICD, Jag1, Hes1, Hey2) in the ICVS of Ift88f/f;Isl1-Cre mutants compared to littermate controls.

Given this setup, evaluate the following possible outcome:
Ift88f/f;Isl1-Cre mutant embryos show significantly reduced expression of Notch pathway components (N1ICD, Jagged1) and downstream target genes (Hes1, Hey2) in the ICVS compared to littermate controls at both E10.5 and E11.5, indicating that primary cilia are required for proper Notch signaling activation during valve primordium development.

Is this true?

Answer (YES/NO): NO